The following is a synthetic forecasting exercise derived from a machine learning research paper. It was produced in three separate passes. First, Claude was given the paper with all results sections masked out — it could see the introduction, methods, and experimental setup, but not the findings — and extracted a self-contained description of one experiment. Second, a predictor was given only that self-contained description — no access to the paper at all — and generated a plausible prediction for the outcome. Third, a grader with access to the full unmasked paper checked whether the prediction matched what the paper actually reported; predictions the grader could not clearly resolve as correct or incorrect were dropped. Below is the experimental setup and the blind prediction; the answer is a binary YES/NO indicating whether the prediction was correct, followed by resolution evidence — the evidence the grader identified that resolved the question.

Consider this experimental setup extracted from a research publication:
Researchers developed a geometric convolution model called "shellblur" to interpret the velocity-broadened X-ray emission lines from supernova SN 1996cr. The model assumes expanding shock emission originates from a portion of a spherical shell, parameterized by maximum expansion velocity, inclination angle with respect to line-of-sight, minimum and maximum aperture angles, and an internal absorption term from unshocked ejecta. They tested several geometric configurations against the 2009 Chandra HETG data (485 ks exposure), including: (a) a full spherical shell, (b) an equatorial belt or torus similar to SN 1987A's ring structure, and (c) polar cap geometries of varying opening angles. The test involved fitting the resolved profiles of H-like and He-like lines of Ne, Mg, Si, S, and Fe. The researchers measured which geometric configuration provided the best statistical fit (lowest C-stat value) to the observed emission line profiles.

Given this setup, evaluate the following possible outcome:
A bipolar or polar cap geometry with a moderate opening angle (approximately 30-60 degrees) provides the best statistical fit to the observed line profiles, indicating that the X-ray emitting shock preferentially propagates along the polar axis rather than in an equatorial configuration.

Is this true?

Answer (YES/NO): NO